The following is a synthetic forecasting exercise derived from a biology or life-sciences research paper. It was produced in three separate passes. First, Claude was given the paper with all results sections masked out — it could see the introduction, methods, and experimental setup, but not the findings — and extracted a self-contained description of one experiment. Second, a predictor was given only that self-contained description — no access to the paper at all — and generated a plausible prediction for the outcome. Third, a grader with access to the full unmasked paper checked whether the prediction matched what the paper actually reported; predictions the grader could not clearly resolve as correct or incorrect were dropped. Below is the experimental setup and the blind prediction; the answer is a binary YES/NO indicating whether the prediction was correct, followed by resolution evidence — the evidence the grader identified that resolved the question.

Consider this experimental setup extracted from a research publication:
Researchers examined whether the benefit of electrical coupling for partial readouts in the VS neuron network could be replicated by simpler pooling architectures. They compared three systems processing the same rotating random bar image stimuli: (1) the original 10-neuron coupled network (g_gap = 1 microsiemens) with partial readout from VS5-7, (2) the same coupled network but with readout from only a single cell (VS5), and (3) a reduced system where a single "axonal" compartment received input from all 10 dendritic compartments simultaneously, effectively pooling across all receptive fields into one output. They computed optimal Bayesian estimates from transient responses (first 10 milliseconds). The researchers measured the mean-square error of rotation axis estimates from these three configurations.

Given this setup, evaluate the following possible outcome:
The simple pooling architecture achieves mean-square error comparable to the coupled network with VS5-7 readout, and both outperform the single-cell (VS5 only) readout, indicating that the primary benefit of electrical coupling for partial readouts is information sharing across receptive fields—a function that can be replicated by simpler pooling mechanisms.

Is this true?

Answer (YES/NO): NO